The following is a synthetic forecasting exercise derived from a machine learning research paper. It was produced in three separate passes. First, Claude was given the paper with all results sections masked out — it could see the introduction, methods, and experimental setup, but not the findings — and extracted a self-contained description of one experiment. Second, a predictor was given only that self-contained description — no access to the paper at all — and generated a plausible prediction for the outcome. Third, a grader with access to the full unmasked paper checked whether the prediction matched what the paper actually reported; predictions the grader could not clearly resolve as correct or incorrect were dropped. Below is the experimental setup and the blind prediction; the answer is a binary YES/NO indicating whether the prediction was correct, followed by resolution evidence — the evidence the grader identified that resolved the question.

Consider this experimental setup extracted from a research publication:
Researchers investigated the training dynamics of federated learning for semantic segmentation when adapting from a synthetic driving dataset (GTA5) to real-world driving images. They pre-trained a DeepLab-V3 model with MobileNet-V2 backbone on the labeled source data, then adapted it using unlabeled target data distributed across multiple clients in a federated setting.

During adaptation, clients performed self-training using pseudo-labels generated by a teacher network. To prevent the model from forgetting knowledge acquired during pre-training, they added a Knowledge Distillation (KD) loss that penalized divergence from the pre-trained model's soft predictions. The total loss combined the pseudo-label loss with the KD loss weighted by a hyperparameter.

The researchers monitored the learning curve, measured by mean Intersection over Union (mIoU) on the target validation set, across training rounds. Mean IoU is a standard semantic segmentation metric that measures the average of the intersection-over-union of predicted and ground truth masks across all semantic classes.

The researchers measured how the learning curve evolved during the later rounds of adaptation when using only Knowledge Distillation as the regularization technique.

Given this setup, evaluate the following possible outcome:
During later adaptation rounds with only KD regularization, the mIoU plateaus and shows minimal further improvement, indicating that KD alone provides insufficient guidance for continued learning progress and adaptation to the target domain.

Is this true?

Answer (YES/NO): NO